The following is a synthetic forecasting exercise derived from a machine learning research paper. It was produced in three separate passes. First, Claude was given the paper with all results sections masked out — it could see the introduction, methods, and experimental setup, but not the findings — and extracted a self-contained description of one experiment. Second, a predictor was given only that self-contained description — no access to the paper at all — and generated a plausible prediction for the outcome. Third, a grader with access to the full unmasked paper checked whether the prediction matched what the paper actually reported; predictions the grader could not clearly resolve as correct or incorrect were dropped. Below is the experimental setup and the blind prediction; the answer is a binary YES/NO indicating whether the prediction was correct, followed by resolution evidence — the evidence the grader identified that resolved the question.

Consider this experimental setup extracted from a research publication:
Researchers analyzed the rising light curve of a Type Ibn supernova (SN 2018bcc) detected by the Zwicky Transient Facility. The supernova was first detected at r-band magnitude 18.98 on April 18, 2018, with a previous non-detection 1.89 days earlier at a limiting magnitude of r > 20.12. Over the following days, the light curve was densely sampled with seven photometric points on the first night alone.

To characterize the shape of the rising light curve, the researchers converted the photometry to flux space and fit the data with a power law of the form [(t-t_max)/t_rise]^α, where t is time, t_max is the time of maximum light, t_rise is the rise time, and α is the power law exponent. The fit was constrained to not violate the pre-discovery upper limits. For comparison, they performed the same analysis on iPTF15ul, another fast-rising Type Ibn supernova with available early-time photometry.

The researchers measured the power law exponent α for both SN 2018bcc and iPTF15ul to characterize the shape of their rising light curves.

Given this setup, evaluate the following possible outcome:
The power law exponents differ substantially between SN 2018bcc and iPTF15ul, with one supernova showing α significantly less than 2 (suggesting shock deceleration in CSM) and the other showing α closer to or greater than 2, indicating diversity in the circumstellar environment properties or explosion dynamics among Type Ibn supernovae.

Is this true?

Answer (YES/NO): NO